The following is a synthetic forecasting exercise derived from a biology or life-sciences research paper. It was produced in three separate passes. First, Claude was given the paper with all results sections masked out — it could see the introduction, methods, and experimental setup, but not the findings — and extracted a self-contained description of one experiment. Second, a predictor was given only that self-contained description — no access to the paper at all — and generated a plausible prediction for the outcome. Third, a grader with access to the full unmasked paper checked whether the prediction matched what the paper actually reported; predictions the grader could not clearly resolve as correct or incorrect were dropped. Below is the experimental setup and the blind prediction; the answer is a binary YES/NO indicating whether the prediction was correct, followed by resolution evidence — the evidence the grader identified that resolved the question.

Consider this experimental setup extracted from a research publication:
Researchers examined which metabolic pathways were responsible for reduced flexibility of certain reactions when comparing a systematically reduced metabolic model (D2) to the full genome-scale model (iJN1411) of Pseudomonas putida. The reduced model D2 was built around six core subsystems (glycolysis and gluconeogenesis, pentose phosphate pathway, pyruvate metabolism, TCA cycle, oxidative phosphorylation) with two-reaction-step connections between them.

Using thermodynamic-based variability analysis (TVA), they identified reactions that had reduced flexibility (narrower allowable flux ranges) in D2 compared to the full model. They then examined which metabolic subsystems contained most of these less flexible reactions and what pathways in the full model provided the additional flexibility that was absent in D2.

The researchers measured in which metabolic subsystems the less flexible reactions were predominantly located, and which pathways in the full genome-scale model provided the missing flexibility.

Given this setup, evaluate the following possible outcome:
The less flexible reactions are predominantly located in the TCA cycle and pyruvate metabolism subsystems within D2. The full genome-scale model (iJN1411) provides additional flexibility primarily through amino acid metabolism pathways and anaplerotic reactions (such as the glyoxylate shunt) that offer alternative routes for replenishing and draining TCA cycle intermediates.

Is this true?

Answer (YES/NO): NO